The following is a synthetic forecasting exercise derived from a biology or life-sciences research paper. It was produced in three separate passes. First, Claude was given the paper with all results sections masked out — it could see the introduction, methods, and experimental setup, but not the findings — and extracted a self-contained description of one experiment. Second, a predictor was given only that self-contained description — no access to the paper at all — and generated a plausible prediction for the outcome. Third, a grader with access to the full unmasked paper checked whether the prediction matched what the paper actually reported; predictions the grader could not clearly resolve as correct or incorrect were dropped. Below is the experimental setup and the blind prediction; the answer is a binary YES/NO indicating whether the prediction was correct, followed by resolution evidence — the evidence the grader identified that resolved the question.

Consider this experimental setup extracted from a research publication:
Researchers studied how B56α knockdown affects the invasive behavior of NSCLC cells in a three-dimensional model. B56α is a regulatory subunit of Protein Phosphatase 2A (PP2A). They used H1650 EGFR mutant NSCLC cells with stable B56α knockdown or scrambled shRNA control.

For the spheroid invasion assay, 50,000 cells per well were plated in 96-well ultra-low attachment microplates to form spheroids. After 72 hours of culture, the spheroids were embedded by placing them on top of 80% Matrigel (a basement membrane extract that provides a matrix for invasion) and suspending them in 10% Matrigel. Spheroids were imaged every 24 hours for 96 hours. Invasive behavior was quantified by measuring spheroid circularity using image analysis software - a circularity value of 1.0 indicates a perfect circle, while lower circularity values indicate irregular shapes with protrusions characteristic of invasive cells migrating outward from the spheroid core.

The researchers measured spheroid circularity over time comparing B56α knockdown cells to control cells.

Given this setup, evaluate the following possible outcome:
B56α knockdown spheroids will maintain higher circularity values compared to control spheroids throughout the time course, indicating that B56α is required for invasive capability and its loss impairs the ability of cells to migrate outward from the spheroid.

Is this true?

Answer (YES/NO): NO